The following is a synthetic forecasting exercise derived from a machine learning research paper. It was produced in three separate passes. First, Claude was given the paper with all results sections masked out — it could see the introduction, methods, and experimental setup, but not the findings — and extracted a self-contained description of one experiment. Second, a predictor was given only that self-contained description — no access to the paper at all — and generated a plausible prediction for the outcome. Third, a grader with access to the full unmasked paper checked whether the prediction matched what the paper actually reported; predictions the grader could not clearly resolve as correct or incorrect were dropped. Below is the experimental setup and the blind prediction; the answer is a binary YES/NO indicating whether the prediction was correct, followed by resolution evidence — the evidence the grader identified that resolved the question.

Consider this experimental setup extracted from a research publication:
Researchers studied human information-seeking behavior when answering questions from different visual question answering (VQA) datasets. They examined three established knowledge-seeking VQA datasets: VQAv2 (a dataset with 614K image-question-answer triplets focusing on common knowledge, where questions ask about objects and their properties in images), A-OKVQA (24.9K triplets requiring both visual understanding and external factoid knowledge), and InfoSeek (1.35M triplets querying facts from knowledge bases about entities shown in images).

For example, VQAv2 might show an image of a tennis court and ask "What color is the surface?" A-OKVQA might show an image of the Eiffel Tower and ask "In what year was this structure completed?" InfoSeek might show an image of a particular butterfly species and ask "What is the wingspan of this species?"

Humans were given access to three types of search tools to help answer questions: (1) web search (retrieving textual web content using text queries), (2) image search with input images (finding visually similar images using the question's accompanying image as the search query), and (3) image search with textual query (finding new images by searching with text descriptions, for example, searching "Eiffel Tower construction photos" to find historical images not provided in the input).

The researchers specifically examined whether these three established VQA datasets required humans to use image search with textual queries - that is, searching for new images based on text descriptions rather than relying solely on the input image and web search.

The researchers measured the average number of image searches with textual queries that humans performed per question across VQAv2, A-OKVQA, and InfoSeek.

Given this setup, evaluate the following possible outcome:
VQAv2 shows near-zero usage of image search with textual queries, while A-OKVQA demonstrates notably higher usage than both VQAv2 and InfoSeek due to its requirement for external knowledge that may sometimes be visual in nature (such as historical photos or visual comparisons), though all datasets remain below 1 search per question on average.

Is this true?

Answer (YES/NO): NO